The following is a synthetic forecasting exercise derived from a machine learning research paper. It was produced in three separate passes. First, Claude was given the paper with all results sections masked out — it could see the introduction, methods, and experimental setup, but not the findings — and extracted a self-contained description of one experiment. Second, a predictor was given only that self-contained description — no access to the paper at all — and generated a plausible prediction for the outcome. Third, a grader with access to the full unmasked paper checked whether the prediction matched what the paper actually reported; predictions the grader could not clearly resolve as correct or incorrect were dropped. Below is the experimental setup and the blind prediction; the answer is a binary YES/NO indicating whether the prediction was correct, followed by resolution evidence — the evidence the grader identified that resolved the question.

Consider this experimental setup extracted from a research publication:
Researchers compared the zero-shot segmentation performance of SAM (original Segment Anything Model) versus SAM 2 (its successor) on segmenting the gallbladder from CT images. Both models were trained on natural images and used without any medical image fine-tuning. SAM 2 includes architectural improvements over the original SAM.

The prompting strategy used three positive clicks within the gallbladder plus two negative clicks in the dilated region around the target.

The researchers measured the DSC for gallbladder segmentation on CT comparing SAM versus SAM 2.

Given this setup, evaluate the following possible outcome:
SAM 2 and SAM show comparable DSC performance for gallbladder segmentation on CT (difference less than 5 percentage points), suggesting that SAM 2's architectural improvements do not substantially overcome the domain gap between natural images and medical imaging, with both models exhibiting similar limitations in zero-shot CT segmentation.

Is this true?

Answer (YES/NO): NO